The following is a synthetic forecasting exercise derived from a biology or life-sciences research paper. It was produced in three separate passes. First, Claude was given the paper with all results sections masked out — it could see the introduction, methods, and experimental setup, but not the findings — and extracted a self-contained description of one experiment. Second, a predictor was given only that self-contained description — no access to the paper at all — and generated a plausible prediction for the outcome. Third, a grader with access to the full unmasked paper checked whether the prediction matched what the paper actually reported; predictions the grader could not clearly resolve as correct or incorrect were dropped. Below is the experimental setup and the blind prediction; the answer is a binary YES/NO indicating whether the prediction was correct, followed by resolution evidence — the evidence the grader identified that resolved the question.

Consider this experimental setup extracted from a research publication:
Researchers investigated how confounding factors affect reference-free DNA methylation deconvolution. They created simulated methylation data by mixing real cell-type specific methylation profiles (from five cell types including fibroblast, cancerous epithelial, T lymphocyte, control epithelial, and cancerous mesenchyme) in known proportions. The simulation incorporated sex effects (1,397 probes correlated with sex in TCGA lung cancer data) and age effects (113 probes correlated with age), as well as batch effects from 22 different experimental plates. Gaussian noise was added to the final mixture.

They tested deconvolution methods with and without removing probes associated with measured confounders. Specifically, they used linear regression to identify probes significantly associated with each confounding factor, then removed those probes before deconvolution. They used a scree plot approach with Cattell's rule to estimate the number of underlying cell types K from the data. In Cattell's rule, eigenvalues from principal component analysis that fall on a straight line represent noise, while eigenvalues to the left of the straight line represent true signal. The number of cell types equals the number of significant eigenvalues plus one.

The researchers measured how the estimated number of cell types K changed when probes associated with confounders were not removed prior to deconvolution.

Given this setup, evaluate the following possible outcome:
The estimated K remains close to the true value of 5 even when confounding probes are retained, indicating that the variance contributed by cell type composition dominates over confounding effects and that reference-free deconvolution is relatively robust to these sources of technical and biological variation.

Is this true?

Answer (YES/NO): NO